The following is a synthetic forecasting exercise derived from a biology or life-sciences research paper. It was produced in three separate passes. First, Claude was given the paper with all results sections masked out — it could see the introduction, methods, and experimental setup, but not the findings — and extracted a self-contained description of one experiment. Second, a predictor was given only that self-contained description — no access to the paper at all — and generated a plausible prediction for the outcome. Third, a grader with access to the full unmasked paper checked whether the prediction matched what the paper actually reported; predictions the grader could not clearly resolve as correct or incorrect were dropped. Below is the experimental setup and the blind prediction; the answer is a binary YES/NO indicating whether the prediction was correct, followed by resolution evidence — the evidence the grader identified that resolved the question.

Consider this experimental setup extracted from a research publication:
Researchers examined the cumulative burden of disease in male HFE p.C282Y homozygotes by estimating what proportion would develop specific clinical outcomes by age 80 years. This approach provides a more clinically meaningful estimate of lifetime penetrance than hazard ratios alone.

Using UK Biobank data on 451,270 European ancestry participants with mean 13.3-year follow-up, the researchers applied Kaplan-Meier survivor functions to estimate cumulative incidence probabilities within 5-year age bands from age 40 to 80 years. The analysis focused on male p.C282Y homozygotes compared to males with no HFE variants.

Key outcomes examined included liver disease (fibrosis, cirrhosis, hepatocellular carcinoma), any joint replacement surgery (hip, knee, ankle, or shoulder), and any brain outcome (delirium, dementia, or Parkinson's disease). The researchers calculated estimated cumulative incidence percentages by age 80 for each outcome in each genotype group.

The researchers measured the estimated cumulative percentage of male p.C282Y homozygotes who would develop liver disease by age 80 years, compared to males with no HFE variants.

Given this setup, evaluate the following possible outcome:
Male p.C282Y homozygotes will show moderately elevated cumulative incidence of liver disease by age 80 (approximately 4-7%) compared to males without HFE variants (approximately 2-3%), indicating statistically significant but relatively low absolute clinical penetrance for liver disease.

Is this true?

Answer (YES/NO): NO